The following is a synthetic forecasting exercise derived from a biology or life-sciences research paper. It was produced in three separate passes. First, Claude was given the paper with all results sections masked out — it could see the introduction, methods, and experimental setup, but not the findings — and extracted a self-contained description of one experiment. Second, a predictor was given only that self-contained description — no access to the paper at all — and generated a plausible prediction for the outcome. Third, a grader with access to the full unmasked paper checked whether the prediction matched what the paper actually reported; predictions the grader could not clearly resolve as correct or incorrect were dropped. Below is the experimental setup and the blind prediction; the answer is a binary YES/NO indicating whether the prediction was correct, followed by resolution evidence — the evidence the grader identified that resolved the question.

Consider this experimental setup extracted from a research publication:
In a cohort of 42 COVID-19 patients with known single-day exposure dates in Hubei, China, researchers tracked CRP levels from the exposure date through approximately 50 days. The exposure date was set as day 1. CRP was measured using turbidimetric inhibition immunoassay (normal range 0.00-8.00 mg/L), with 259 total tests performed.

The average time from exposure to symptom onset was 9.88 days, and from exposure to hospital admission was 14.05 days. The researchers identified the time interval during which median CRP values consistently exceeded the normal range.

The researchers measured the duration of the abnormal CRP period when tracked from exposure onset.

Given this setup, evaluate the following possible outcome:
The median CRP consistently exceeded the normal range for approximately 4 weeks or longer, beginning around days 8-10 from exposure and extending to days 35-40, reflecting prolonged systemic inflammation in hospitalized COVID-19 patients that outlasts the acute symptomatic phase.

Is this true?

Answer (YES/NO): YES